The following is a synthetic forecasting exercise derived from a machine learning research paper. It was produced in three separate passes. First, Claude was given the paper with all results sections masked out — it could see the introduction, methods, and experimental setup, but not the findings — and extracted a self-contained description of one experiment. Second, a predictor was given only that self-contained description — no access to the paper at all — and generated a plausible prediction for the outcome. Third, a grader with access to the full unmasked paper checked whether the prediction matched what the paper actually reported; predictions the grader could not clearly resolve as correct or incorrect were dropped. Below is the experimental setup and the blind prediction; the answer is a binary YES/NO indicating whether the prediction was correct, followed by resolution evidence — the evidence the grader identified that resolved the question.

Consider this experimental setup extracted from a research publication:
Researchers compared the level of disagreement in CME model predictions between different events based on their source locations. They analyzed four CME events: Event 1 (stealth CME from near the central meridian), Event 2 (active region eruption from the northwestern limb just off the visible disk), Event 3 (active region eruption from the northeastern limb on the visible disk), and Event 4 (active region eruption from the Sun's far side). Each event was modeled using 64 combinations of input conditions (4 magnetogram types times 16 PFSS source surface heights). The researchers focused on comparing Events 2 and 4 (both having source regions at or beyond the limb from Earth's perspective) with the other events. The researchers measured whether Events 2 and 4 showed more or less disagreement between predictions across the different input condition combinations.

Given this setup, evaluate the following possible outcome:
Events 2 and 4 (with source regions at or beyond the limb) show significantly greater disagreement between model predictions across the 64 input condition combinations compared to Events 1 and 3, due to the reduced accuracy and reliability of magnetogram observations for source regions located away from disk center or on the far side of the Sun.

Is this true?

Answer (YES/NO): NO